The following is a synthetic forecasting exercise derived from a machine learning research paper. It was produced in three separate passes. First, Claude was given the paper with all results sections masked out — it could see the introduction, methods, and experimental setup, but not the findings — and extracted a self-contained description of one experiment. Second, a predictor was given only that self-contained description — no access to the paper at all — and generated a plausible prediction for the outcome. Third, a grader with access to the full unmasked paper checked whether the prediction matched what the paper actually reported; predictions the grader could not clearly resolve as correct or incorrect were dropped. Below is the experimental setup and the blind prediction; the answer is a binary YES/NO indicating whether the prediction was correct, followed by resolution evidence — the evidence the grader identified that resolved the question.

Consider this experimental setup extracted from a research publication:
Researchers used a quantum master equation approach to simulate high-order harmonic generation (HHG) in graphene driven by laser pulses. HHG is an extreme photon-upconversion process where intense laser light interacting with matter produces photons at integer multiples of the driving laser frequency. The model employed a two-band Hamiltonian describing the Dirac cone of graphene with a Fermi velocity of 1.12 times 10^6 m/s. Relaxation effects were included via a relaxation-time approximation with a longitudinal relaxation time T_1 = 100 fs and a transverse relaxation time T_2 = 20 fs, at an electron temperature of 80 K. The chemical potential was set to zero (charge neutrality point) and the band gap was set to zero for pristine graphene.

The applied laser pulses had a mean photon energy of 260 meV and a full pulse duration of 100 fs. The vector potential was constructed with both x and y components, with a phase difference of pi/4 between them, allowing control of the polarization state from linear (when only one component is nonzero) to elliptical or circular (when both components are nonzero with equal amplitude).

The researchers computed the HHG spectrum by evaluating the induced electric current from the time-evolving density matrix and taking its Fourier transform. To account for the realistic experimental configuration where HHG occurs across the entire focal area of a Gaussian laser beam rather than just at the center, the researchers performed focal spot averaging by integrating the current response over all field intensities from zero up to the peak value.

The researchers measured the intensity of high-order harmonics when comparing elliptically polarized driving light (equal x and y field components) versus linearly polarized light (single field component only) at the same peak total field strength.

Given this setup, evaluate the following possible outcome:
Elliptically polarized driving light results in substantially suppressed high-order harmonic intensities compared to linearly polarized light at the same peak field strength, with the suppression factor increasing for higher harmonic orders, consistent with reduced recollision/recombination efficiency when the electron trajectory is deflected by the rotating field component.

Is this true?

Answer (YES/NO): NO